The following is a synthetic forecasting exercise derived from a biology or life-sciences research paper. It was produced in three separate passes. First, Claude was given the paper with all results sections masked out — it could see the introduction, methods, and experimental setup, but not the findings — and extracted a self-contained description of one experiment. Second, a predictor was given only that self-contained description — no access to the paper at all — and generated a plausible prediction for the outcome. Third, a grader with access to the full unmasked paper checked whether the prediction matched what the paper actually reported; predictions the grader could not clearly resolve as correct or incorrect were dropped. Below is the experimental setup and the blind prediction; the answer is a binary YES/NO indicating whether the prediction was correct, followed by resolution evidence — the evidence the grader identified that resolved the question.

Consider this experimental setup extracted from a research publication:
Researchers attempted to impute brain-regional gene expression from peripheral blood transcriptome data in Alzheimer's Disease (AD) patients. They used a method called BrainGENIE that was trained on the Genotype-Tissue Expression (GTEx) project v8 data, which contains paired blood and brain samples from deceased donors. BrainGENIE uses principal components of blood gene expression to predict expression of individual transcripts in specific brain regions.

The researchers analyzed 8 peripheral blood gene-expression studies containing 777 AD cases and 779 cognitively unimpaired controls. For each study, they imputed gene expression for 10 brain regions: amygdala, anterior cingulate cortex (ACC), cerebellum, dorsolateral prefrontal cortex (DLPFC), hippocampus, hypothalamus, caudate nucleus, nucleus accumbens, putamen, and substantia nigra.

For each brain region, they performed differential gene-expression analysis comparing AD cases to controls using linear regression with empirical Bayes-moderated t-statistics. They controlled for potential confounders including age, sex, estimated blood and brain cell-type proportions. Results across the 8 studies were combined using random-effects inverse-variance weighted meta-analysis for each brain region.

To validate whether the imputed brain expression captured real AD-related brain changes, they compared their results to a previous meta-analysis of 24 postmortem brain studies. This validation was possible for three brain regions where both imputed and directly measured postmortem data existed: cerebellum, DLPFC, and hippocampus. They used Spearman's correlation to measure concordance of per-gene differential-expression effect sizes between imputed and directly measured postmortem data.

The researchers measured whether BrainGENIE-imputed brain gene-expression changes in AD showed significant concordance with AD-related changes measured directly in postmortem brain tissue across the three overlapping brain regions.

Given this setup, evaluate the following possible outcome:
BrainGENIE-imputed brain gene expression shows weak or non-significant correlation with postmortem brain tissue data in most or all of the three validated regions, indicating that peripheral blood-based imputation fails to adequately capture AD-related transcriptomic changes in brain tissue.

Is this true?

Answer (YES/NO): NO